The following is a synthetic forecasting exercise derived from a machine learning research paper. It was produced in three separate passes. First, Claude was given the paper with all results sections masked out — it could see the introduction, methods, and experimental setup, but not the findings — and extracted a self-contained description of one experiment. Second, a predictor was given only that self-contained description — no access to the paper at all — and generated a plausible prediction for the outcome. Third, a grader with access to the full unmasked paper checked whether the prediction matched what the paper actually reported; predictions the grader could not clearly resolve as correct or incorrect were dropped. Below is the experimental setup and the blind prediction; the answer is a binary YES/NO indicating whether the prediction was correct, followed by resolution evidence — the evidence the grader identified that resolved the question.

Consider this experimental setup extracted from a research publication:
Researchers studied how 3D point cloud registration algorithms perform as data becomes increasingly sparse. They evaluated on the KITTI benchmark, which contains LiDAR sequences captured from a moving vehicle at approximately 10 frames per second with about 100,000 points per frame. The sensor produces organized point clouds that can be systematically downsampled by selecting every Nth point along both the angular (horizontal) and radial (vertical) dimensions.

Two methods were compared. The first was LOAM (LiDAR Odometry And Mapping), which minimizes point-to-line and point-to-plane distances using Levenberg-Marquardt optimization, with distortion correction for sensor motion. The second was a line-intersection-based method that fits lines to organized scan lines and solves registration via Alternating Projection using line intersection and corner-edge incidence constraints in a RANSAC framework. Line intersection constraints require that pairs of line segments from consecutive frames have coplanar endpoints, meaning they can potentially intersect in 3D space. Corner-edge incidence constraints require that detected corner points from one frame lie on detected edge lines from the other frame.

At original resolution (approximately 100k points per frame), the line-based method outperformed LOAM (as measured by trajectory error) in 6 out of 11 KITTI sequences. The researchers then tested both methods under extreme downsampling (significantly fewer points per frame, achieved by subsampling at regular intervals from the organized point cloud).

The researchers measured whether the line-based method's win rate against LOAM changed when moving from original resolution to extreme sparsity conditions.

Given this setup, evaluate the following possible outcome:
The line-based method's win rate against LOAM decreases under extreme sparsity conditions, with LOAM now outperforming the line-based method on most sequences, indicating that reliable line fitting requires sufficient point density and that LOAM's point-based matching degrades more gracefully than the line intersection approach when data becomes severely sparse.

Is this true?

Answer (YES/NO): NO